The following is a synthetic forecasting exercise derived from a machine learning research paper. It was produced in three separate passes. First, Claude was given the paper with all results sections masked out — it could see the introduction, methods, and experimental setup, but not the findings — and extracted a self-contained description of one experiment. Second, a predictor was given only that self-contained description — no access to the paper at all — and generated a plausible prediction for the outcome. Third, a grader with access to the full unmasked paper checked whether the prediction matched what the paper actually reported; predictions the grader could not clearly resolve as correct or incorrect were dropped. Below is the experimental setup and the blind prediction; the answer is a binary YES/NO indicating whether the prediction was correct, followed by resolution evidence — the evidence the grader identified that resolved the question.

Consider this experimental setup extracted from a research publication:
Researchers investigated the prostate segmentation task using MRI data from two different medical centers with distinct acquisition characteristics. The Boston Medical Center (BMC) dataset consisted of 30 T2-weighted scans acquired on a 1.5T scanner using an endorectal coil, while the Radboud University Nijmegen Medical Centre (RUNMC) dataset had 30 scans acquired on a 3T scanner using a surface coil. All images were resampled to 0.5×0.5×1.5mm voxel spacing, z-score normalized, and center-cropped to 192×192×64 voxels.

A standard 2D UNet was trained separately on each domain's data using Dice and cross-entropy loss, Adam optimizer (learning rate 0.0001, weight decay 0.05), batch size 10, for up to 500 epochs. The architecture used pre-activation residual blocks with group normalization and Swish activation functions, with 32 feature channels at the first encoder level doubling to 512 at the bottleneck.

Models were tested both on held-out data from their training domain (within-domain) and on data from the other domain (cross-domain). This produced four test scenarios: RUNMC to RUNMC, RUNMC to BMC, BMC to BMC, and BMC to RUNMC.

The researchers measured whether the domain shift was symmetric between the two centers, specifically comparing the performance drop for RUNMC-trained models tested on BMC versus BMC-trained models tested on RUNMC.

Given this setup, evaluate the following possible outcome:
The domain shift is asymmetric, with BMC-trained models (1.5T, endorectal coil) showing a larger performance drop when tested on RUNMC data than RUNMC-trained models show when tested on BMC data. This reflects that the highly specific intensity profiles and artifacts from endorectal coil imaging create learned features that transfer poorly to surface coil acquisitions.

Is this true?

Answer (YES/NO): YES